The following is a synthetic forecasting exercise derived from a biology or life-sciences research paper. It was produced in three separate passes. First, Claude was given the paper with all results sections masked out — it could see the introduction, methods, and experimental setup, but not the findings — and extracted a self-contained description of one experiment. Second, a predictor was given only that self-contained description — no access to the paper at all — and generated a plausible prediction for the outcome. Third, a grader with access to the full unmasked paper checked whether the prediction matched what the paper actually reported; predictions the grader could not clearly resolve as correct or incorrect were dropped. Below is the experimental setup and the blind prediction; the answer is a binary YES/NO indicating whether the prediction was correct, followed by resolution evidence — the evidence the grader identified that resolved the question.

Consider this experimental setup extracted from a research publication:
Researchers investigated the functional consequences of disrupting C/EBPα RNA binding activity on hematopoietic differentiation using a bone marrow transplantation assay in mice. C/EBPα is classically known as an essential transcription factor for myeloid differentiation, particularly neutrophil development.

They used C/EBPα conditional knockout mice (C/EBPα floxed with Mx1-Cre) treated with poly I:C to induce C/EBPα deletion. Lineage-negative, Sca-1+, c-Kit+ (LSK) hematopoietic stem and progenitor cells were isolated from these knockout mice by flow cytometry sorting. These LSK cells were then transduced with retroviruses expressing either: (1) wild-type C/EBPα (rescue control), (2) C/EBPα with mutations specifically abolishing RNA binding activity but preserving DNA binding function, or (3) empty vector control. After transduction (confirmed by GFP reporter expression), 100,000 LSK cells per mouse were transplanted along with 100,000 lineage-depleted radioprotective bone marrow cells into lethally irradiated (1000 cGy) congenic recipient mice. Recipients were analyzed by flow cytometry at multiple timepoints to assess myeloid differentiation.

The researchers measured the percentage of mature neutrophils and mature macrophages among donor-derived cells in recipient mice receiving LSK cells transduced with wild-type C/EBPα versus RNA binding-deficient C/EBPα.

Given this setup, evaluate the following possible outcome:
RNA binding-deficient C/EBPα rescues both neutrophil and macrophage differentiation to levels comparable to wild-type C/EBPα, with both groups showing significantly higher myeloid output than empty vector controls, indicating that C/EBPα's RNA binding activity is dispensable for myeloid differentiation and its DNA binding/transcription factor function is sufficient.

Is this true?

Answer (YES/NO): NO